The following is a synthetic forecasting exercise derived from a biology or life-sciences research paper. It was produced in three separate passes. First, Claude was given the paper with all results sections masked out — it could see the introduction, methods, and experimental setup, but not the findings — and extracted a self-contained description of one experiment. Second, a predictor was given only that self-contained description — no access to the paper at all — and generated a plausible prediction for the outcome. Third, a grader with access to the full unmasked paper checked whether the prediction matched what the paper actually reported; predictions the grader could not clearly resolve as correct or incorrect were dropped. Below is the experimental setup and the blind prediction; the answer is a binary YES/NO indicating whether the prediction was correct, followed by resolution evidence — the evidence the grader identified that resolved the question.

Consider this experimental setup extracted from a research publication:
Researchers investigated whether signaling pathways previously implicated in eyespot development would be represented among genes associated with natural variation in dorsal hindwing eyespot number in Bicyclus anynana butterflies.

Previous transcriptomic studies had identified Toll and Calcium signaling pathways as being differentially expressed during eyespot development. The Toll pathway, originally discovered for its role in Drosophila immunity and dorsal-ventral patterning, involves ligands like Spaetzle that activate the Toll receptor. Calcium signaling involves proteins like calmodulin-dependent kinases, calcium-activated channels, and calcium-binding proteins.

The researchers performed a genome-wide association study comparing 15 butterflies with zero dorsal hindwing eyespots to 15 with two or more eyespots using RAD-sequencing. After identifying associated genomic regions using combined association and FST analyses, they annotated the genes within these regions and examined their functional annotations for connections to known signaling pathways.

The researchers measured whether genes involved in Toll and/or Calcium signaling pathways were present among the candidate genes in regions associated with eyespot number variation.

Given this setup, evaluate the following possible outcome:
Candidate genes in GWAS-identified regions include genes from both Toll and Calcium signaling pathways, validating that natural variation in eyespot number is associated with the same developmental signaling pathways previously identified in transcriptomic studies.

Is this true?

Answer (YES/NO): YES